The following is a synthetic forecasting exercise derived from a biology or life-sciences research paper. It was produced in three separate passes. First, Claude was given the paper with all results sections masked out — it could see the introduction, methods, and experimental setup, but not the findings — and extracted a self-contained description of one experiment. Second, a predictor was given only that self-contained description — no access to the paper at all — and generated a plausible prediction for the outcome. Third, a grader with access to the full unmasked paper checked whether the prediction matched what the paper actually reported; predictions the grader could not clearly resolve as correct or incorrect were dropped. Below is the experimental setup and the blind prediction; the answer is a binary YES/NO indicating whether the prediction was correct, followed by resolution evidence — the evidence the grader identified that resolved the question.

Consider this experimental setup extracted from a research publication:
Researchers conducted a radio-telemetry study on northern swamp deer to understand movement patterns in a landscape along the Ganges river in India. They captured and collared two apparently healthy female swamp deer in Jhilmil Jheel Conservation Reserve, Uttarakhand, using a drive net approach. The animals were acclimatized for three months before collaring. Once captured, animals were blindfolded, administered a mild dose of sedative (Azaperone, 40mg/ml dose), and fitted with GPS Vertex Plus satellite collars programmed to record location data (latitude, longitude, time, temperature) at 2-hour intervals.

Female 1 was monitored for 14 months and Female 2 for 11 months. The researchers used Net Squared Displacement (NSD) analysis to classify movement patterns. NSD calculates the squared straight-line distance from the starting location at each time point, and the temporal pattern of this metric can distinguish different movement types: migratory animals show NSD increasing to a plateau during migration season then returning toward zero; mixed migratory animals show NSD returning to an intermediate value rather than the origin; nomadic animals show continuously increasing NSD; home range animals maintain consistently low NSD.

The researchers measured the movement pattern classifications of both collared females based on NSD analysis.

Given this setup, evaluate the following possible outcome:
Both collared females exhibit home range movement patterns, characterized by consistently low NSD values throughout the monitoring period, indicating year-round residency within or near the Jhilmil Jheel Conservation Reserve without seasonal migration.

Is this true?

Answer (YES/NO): NO